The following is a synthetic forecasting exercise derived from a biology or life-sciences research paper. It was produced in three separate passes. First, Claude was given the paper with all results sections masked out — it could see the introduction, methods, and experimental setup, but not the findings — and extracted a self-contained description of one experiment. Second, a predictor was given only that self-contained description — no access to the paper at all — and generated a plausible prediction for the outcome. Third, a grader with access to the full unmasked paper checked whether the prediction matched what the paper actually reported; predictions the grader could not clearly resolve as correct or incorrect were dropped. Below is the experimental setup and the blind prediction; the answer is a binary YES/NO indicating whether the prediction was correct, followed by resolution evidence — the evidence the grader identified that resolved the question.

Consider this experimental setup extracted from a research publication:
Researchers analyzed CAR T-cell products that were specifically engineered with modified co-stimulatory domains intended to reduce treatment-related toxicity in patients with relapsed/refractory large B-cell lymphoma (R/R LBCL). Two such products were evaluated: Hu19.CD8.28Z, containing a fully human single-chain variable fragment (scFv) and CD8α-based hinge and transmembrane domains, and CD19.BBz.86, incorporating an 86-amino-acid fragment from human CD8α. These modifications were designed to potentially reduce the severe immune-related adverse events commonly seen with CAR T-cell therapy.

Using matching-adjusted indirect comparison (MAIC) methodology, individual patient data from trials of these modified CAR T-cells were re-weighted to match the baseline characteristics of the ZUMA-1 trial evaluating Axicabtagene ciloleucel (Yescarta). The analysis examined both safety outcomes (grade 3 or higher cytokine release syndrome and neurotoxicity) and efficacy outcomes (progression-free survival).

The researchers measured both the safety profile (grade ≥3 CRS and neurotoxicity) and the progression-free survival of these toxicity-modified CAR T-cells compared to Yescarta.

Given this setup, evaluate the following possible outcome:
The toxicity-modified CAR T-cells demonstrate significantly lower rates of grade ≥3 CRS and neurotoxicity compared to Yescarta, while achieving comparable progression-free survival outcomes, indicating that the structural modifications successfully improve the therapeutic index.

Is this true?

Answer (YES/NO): NO